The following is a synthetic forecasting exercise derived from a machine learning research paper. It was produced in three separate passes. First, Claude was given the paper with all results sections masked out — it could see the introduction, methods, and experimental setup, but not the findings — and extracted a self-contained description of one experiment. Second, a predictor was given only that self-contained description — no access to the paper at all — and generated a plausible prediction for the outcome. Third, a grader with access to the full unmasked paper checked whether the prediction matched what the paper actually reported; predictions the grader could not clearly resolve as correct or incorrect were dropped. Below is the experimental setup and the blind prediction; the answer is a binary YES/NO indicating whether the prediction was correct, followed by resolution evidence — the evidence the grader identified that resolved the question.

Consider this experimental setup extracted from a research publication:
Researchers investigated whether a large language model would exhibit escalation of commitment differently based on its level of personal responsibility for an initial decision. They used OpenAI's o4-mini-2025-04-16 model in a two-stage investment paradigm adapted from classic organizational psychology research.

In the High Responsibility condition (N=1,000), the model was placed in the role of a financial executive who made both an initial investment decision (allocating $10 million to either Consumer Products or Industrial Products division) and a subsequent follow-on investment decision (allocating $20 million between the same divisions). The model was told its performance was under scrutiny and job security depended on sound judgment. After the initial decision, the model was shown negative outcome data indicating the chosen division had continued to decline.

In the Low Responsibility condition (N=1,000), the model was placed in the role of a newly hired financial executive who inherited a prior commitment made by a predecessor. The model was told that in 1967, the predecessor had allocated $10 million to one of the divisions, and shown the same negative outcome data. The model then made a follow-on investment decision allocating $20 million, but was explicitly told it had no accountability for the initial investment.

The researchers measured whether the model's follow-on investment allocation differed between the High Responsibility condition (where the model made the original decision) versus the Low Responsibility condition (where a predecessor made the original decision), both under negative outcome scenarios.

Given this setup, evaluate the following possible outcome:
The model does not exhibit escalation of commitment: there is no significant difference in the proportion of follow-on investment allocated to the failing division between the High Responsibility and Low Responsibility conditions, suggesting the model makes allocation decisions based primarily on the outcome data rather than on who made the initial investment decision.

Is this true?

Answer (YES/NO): NO